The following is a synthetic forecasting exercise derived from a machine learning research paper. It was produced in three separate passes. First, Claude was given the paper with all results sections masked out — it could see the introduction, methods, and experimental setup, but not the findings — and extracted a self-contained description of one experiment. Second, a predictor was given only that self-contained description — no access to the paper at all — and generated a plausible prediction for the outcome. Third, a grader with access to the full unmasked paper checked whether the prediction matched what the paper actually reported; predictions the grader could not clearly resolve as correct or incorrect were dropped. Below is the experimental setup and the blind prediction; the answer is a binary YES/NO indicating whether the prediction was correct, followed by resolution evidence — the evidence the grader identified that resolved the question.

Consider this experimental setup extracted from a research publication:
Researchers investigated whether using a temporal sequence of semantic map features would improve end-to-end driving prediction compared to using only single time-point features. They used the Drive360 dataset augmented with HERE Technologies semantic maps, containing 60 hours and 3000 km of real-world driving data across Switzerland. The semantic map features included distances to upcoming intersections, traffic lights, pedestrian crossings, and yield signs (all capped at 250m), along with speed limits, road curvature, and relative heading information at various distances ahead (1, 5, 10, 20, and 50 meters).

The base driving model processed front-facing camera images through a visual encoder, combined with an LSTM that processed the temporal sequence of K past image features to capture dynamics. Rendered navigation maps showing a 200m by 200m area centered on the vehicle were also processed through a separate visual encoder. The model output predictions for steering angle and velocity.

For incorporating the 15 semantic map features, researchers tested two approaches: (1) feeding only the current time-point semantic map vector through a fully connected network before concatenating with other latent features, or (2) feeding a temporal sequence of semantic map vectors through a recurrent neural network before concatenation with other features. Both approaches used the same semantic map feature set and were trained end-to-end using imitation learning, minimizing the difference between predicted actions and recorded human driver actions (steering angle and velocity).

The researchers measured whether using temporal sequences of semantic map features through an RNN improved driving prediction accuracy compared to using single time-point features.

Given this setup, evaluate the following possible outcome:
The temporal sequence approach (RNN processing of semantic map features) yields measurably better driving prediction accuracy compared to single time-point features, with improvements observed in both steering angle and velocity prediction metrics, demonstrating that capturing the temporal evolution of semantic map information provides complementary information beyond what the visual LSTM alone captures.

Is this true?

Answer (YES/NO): NO